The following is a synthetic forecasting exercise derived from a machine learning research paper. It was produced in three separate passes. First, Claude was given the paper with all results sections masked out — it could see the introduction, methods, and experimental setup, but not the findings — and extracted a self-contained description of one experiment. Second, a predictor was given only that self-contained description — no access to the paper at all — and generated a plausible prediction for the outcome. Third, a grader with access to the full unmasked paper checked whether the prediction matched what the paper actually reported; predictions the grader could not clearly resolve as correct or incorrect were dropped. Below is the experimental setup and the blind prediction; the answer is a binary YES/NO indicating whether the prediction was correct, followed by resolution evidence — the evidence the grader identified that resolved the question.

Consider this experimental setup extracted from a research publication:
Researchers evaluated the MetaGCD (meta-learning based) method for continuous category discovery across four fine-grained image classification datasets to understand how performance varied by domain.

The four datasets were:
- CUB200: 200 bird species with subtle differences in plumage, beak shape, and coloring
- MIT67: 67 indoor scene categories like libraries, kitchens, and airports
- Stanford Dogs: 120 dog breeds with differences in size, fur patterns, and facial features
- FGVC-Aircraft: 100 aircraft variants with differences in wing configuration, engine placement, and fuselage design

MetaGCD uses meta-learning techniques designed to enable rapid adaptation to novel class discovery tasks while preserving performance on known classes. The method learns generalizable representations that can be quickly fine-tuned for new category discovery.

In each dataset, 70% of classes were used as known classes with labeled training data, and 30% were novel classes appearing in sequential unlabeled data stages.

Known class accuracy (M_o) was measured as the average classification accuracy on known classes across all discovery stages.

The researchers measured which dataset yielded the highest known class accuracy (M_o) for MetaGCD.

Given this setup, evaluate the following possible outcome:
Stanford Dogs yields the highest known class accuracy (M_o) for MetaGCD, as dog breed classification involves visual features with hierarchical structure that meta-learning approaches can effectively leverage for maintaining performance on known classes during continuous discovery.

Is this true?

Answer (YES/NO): YES